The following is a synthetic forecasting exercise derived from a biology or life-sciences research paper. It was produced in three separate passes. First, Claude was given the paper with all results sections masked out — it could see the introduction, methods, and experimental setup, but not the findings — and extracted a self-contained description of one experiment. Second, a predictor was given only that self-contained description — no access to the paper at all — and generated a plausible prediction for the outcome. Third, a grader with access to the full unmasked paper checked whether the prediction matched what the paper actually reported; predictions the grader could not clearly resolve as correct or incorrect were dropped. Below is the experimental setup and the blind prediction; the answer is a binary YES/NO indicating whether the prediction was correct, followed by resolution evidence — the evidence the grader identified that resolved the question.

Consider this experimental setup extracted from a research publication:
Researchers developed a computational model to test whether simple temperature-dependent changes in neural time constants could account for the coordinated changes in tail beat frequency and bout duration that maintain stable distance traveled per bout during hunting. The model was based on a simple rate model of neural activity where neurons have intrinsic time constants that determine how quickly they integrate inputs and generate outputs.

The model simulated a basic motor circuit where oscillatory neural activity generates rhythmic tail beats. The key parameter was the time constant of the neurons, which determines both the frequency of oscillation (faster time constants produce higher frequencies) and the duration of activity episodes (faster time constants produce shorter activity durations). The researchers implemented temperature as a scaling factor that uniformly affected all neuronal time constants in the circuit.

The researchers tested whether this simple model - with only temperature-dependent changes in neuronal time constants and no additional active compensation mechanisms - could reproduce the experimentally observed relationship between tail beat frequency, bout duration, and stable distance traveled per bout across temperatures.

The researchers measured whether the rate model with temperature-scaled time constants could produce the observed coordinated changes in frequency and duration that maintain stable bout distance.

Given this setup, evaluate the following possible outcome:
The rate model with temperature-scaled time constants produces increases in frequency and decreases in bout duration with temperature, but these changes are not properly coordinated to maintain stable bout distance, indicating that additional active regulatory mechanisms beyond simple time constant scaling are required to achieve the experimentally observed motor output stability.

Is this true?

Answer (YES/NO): NO